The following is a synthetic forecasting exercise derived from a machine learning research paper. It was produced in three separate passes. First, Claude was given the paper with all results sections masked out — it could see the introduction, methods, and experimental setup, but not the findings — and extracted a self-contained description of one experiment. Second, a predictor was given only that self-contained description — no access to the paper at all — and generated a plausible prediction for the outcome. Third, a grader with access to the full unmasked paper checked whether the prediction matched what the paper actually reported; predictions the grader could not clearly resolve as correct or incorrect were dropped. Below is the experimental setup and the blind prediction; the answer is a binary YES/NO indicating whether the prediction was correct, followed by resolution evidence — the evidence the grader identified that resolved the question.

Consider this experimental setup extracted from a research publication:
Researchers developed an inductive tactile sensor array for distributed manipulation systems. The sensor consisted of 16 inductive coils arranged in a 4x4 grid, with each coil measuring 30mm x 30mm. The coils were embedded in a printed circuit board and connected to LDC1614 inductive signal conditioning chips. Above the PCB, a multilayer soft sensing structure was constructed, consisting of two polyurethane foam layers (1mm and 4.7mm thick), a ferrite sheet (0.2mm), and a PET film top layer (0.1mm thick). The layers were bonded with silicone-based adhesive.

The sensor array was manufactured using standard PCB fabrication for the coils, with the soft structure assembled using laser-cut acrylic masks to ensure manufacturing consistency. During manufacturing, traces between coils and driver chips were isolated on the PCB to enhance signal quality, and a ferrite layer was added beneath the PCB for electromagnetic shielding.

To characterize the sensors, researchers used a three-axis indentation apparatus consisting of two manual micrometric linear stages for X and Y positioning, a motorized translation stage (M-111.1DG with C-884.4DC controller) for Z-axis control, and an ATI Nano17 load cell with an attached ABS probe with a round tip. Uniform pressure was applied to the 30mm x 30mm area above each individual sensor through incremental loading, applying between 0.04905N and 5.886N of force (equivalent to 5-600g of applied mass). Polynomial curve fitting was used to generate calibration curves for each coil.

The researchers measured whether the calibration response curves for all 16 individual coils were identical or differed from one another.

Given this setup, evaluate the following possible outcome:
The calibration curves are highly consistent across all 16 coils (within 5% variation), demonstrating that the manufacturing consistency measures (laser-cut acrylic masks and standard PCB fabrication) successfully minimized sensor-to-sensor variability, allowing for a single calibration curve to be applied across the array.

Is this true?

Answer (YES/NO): NO